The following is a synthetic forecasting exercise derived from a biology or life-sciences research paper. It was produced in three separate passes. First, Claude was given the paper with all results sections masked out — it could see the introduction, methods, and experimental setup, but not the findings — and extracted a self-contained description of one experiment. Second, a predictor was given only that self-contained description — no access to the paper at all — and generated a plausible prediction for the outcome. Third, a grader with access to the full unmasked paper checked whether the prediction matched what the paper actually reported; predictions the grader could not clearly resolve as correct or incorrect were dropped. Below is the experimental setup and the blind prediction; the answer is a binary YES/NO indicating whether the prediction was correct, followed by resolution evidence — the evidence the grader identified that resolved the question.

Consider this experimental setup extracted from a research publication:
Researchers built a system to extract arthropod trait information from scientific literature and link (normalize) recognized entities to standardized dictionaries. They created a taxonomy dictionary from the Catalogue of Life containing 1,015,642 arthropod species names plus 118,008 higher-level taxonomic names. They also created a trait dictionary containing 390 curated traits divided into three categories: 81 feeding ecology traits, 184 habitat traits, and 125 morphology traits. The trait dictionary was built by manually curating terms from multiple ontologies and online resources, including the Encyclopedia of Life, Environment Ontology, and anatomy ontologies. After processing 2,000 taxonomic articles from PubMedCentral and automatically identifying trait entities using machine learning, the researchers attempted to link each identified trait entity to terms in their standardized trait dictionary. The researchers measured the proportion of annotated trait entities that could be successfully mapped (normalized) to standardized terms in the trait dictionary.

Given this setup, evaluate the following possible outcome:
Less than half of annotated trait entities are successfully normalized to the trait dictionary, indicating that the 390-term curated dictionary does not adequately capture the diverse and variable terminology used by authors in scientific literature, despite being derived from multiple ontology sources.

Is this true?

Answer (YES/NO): YES